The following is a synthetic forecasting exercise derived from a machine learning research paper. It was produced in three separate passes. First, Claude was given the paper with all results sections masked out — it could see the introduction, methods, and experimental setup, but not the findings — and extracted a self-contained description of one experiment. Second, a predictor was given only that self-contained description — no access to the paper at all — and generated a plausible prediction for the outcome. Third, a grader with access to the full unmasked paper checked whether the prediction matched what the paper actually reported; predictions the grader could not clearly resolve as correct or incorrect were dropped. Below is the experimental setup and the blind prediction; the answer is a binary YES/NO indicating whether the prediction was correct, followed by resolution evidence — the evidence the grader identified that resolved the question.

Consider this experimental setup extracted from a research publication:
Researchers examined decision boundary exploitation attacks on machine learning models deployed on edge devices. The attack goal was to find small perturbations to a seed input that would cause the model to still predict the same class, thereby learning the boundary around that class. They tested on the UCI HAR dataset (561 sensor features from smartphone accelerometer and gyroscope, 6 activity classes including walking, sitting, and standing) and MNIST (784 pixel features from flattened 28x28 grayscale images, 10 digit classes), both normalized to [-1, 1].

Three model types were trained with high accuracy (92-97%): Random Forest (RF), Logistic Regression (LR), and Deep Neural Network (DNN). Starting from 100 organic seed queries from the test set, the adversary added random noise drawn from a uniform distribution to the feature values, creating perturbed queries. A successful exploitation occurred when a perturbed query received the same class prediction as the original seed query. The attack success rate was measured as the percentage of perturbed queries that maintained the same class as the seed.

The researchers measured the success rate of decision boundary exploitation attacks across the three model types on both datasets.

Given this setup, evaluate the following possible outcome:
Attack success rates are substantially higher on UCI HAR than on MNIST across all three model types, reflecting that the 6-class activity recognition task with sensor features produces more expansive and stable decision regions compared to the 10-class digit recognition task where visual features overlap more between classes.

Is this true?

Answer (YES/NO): NO